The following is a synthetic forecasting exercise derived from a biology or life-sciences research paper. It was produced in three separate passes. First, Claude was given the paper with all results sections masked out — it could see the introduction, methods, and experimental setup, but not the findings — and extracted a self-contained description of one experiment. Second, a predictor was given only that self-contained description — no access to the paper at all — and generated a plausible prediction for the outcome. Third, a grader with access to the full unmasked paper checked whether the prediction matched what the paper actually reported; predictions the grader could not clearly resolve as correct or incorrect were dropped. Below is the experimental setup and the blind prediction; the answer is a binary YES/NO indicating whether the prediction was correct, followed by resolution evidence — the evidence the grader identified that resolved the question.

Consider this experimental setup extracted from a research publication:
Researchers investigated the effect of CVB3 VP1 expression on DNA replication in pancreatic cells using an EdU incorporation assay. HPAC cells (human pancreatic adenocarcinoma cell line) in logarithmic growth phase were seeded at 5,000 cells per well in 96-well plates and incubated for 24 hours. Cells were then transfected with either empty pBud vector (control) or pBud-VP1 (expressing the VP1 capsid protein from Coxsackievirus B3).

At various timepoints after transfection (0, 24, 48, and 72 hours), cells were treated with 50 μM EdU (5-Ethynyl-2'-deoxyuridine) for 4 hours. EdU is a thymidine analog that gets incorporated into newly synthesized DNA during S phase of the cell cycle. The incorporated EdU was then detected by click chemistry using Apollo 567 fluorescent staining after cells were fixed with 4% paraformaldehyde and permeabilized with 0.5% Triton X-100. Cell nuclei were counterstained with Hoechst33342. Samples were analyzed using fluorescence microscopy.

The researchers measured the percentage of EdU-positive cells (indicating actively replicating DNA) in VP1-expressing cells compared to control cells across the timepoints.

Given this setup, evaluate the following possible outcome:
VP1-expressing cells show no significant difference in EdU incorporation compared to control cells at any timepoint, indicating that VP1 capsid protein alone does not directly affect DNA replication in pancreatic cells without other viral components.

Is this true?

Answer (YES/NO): NO